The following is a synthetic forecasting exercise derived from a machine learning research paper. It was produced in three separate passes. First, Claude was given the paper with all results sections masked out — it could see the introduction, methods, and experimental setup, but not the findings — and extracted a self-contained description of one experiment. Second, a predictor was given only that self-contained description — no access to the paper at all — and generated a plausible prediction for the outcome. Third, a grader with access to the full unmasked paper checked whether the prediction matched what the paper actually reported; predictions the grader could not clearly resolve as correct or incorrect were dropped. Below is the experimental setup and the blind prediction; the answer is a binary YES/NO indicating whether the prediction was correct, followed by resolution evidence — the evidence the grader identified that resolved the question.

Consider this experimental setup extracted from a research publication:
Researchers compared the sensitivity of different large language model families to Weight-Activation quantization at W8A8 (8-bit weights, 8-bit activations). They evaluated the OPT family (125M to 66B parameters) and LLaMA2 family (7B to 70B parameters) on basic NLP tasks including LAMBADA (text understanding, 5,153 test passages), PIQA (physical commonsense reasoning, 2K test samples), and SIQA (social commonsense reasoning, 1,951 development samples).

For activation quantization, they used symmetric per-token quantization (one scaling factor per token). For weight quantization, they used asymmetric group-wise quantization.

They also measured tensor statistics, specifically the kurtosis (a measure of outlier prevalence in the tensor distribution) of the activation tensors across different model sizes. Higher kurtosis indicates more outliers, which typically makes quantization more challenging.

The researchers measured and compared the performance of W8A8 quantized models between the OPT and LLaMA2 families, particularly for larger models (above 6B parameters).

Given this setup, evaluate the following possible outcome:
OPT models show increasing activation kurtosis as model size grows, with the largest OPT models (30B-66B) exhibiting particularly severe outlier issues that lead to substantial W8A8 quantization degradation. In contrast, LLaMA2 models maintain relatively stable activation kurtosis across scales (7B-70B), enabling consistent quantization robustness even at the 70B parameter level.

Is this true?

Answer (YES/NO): NO